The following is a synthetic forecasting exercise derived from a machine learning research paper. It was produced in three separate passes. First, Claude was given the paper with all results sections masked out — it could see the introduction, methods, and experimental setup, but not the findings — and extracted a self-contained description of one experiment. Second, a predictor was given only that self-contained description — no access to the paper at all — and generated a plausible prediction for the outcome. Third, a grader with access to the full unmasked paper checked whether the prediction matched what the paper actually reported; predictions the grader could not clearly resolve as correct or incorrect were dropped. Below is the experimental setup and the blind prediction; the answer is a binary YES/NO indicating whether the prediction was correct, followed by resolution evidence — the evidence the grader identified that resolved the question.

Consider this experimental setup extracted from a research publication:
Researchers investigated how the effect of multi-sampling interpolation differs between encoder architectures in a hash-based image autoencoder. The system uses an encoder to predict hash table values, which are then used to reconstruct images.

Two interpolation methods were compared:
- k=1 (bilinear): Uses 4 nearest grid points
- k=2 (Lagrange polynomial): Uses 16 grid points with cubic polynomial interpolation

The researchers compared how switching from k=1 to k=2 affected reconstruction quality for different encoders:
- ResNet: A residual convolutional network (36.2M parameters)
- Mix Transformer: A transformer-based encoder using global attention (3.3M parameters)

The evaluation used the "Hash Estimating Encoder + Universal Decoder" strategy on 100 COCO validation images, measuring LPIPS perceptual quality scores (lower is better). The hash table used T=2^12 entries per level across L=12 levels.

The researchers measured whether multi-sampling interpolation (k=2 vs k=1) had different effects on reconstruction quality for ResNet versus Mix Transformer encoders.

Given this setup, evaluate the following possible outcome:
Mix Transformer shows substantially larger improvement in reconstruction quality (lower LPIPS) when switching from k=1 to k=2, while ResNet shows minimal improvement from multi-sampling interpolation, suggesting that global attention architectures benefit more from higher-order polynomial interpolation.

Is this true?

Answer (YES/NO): NO